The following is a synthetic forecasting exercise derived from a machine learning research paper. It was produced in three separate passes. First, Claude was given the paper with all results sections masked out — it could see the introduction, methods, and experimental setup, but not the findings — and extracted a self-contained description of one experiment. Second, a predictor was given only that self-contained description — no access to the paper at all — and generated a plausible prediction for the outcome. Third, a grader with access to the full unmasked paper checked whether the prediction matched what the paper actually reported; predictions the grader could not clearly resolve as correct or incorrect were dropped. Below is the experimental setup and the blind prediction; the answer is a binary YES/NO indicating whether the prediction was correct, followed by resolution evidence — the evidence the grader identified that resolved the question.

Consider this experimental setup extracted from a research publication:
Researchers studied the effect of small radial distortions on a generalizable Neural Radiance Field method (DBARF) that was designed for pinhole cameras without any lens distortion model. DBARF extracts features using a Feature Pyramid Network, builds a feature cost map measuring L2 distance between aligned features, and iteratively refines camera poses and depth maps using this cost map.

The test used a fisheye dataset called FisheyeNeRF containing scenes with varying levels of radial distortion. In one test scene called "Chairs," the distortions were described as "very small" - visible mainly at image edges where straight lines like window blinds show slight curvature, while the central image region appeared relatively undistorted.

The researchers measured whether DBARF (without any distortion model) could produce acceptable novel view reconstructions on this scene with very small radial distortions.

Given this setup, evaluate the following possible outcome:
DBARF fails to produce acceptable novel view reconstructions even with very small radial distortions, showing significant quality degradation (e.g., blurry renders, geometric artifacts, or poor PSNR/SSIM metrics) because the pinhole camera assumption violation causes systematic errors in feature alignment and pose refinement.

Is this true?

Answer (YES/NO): YES